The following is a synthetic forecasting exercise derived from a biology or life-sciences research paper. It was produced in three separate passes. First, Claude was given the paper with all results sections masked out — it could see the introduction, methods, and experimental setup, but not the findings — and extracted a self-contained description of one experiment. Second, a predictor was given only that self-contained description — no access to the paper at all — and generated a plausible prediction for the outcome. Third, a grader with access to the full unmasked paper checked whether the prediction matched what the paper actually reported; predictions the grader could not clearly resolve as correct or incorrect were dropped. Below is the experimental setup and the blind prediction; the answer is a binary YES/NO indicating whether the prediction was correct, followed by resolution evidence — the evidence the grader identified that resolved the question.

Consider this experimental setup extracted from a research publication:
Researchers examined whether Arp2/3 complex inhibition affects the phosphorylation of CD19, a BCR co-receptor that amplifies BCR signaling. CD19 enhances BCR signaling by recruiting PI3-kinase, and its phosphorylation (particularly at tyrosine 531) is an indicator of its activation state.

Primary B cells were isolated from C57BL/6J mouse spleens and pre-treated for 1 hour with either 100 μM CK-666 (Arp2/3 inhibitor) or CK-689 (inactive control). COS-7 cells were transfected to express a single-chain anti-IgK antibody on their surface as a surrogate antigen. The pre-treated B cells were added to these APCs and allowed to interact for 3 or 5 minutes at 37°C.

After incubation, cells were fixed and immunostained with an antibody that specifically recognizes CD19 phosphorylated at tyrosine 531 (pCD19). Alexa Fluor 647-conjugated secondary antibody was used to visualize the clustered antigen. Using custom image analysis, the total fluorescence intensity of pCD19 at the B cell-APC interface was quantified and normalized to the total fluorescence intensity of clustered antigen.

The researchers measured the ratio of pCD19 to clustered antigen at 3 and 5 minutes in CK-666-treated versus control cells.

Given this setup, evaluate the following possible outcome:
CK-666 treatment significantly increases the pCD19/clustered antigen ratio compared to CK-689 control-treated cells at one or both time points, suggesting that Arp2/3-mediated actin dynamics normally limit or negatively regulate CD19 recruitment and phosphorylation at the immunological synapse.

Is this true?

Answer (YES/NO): NO